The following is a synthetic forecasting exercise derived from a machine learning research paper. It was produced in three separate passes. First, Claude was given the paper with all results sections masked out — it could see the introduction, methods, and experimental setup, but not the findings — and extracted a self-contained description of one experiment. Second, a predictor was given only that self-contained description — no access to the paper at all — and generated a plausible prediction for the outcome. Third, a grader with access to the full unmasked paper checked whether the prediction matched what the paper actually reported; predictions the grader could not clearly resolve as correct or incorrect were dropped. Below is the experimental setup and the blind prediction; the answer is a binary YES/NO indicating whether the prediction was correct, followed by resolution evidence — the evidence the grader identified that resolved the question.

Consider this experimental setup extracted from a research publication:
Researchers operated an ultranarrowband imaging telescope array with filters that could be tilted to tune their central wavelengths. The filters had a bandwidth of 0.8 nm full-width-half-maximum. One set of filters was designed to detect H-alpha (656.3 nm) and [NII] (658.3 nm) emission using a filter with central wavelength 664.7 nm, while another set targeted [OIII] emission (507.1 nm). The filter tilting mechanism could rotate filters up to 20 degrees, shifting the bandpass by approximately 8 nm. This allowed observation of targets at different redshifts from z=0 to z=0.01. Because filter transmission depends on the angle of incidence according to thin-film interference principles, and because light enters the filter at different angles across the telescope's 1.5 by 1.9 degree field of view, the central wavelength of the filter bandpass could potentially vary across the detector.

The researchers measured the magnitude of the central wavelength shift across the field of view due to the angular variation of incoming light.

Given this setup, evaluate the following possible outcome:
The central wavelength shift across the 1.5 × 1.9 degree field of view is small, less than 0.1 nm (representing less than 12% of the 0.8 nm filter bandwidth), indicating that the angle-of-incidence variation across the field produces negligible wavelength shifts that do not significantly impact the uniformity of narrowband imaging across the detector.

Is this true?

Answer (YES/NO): NO